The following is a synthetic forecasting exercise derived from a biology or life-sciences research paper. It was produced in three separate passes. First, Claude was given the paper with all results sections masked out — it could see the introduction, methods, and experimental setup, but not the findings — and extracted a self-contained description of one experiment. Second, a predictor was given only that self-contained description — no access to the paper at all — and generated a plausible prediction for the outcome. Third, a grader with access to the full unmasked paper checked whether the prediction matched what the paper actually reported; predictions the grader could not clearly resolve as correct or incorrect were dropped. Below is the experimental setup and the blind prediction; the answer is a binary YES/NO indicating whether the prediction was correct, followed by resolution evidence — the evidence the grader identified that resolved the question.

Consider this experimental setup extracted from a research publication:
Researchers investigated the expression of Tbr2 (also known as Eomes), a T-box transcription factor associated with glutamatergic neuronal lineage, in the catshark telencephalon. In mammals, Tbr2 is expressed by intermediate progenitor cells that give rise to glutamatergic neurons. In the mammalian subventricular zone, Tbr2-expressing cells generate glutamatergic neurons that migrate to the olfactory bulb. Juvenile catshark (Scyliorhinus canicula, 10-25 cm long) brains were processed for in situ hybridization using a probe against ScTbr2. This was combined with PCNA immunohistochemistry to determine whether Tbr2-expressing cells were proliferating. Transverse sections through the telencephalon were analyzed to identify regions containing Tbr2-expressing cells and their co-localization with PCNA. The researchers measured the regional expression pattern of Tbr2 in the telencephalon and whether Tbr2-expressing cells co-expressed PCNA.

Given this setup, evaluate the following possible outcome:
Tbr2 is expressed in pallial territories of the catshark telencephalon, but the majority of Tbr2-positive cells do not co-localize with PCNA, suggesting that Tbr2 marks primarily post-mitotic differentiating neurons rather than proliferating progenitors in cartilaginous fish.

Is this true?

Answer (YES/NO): YES